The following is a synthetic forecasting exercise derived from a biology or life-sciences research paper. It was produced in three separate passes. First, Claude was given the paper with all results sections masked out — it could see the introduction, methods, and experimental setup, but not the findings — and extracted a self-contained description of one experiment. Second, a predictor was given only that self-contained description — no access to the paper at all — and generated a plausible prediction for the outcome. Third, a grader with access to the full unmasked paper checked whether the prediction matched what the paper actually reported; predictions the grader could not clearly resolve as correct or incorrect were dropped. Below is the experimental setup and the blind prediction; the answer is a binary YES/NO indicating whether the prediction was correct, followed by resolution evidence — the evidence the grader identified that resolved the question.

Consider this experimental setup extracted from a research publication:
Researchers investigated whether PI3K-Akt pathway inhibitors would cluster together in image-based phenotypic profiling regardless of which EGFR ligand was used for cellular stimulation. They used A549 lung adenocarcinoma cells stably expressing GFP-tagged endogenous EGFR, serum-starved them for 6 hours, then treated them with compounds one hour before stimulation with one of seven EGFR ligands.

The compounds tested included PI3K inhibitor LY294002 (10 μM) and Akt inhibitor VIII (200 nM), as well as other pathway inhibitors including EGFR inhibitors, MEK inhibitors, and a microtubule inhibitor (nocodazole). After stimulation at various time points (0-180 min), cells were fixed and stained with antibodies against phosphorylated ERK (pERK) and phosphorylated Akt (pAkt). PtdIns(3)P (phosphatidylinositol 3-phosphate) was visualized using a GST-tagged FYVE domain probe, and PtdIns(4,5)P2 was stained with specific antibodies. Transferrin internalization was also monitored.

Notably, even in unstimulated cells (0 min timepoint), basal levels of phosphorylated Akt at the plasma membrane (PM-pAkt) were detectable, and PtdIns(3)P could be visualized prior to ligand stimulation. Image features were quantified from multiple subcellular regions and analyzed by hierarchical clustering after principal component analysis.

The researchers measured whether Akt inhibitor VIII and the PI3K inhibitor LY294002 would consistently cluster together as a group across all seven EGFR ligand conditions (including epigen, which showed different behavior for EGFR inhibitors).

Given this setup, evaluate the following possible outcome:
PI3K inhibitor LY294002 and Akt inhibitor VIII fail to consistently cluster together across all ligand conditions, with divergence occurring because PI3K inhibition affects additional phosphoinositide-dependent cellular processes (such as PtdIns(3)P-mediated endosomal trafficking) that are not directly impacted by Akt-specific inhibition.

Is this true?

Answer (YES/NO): NO